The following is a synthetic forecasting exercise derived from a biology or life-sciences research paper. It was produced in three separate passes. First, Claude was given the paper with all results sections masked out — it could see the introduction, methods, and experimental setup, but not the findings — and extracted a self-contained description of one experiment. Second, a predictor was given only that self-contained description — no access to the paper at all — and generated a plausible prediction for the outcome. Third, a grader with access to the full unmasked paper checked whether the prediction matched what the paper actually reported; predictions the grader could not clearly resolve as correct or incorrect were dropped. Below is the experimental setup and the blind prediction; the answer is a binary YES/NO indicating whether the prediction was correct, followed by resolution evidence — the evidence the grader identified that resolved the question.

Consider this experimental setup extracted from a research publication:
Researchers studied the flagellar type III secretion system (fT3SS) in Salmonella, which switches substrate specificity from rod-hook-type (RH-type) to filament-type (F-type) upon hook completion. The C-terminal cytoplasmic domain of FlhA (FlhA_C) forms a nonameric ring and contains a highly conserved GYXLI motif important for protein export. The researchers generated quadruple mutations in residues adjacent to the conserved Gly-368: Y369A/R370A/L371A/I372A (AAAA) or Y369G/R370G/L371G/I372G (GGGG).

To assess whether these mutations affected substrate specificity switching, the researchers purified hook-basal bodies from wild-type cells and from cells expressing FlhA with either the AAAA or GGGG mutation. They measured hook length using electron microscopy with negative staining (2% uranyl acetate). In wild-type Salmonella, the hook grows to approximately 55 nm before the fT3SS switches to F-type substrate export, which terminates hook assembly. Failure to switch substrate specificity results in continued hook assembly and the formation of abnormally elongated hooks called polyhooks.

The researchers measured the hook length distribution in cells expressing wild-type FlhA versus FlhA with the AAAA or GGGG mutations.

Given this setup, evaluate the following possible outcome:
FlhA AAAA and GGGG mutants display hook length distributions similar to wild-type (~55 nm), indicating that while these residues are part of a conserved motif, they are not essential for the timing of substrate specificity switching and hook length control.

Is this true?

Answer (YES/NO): NO